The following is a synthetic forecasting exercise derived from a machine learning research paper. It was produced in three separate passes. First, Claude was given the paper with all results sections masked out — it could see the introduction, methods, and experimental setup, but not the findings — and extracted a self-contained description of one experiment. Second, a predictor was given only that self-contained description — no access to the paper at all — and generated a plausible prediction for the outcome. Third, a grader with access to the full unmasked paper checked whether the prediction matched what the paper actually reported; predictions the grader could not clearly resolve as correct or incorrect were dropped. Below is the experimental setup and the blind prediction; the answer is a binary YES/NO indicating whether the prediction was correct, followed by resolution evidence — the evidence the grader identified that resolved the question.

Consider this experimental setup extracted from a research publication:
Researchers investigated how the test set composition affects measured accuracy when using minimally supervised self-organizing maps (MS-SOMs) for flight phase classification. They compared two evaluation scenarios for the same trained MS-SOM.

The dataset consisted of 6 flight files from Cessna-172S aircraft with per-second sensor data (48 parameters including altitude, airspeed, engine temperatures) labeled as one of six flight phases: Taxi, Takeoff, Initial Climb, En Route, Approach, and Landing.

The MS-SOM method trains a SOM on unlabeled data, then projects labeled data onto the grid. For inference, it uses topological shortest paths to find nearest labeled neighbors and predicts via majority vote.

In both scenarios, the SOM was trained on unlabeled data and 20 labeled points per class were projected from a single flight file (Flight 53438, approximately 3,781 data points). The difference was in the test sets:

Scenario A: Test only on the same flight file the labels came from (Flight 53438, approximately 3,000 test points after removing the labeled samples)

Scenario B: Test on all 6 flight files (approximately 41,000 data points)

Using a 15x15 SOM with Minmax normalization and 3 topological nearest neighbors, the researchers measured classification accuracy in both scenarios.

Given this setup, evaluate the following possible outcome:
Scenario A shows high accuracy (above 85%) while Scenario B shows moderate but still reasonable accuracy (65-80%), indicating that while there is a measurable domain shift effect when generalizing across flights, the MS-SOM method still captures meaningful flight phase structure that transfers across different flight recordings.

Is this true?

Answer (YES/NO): NO